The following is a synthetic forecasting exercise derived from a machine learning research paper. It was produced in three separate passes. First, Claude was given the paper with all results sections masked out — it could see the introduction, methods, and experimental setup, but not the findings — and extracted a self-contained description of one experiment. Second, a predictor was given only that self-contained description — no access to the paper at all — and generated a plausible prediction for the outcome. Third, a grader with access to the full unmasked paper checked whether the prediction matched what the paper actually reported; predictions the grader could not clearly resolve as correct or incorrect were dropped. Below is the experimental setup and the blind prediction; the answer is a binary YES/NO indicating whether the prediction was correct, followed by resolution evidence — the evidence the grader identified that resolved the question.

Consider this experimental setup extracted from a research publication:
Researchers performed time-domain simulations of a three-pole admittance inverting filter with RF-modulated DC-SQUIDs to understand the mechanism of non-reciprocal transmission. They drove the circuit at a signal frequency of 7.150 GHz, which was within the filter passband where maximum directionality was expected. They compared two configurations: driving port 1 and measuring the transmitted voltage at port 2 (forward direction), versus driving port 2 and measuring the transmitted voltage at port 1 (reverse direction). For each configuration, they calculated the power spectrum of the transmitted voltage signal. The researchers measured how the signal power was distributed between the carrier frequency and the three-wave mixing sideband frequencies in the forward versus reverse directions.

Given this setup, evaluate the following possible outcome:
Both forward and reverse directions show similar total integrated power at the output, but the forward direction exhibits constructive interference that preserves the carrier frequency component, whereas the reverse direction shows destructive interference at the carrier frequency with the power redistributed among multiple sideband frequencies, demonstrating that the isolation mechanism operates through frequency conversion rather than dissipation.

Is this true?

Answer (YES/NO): NO